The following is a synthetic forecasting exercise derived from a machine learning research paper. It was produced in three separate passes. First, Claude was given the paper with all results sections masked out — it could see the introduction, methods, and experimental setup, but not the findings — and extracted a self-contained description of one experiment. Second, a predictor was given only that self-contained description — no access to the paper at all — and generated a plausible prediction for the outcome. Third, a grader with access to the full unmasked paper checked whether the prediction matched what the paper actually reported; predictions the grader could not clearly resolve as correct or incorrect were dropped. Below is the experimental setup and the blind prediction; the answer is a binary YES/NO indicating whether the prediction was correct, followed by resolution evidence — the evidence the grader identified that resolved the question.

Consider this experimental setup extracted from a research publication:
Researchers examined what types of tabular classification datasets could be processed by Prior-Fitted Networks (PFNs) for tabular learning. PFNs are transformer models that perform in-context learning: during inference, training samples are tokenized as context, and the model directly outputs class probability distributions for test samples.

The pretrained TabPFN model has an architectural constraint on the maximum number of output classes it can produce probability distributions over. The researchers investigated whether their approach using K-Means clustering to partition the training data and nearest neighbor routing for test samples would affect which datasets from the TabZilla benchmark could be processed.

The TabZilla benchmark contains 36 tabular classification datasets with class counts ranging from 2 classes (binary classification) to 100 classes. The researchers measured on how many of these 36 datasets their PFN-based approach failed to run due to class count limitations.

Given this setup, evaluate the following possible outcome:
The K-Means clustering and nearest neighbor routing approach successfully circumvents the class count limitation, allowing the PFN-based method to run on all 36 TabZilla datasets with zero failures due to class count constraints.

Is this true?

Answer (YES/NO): NO